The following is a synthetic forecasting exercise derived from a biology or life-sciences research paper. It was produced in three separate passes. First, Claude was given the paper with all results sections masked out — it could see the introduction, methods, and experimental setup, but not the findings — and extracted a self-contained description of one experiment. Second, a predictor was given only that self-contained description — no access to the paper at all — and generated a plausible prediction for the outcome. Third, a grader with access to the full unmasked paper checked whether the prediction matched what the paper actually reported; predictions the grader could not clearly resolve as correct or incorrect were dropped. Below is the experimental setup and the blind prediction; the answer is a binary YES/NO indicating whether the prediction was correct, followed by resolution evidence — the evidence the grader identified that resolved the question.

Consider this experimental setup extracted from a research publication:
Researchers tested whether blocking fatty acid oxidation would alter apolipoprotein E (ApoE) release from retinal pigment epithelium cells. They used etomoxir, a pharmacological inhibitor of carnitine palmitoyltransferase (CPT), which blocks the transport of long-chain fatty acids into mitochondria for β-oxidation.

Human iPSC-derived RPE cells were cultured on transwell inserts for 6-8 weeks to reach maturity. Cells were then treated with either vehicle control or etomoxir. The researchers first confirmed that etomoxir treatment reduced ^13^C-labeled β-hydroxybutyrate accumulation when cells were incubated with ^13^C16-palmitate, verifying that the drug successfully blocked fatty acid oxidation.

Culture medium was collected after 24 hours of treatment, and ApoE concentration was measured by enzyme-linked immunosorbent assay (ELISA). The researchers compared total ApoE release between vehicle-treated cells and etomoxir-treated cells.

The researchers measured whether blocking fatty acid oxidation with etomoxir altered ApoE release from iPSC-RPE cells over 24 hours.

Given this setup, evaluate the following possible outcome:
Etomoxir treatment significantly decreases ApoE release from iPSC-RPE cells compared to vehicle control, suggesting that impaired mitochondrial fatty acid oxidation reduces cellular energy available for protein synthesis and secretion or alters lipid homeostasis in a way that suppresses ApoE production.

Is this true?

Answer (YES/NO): NO